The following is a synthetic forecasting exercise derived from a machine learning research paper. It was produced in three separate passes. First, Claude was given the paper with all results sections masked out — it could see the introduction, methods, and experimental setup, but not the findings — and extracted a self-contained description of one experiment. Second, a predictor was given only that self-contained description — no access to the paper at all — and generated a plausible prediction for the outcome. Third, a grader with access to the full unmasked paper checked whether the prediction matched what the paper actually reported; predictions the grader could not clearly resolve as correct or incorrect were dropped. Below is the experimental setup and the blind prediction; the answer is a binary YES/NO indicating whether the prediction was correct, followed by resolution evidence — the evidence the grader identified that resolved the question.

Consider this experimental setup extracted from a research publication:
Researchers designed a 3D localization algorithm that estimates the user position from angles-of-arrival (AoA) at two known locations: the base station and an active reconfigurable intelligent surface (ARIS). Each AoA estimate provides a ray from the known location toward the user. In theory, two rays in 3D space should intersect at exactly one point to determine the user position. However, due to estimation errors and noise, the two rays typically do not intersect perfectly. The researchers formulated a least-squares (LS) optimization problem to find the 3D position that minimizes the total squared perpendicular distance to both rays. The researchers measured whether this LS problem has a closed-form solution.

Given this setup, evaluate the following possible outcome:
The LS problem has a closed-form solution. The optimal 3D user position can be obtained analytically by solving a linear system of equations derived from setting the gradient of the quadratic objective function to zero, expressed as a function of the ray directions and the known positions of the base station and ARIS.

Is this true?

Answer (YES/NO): YES